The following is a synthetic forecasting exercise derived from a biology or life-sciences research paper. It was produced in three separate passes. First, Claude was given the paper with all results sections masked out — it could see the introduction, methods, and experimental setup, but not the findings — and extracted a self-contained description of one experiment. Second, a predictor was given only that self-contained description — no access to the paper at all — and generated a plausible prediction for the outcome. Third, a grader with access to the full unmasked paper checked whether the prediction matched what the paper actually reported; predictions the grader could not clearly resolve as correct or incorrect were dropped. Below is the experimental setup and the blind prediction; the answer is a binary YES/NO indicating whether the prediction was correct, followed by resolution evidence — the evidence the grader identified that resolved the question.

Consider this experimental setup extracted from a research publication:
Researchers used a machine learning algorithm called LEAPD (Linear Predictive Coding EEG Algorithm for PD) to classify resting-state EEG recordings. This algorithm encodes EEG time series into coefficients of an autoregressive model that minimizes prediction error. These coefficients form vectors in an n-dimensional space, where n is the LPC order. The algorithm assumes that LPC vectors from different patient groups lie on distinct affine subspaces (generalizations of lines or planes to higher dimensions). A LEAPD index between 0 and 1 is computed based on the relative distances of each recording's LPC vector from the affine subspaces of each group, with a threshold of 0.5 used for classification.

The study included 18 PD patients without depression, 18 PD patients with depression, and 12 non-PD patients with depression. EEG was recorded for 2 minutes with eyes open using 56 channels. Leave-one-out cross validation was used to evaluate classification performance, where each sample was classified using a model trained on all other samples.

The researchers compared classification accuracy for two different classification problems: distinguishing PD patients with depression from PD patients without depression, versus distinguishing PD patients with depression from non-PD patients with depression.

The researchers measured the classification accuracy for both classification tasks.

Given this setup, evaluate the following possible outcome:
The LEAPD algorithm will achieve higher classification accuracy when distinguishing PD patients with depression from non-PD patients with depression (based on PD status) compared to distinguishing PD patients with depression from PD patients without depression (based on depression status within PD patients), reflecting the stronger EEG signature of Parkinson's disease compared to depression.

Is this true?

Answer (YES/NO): YES